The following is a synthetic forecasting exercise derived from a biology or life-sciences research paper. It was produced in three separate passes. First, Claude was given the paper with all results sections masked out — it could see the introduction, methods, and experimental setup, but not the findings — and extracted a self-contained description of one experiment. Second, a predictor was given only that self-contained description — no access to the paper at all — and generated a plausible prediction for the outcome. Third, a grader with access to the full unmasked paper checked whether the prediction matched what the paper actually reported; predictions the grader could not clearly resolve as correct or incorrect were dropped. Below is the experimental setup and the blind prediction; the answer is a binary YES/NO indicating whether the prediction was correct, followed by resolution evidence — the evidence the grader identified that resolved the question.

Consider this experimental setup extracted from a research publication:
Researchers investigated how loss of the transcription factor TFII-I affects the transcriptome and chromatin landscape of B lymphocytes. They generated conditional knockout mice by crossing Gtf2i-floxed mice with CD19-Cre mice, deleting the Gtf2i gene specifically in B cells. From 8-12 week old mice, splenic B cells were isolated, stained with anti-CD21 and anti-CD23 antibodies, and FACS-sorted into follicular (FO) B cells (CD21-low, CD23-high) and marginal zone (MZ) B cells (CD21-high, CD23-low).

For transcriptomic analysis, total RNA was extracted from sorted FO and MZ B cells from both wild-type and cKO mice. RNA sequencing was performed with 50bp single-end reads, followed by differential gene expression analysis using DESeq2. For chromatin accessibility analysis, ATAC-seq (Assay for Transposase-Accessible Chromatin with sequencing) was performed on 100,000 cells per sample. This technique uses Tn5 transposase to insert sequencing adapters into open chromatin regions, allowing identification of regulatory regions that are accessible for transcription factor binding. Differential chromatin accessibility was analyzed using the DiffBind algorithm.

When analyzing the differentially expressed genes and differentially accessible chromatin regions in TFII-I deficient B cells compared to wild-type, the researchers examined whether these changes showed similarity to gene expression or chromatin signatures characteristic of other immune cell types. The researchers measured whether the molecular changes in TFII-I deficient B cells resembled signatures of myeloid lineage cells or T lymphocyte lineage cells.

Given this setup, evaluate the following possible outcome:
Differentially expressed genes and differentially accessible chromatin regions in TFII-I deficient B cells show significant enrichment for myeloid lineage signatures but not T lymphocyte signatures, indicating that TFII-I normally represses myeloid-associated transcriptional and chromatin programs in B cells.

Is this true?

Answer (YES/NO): NO